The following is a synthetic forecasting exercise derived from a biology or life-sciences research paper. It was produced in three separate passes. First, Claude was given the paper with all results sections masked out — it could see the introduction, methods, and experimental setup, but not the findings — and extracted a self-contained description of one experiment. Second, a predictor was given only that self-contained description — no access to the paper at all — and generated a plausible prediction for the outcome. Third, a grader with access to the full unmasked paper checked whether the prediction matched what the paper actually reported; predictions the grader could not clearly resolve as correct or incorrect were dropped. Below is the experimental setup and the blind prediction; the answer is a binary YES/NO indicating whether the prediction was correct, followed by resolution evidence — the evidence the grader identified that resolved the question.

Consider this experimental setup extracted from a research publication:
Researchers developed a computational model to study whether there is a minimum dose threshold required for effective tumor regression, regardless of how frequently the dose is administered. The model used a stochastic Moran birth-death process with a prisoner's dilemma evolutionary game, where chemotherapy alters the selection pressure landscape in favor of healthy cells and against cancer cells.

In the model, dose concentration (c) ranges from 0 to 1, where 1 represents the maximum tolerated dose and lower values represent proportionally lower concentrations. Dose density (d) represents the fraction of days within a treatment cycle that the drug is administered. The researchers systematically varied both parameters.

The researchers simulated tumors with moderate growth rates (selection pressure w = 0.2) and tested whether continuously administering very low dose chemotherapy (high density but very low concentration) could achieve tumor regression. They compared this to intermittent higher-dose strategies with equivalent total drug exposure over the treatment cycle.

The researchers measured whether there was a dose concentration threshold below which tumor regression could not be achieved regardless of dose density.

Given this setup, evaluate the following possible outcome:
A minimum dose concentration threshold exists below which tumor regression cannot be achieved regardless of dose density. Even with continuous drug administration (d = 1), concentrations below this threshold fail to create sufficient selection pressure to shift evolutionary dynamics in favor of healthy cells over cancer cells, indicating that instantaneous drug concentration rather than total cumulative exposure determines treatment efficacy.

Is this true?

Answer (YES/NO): YES